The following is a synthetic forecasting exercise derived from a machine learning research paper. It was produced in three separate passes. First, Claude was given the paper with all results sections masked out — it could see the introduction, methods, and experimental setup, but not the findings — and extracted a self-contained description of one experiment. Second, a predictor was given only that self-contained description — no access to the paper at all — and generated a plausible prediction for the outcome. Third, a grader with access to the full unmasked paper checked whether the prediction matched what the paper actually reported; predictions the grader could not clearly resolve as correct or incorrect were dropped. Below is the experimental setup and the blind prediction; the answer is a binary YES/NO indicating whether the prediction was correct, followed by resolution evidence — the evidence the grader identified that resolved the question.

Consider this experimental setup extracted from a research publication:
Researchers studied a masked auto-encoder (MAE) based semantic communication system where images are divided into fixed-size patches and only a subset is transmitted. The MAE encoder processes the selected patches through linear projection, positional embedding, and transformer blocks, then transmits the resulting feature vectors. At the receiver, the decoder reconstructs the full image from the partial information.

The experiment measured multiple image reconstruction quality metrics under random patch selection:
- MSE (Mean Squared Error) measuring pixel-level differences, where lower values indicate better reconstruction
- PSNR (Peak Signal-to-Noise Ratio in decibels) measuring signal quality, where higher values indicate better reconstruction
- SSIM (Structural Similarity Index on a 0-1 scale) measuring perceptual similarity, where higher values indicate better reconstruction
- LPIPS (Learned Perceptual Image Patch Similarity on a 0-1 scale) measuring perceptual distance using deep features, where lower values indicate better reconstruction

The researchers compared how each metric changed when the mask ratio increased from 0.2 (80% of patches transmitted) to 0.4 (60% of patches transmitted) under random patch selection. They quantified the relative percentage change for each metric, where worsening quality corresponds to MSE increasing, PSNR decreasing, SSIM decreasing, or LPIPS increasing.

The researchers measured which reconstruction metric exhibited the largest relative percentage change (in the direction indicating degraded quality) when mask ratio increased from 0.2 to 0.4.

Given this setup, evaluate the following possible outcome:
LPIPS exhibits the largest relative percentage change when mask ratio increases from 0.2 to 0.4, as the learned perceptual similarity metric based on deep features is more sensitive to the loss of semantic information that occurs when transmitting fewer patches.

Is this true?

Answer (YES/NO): NO